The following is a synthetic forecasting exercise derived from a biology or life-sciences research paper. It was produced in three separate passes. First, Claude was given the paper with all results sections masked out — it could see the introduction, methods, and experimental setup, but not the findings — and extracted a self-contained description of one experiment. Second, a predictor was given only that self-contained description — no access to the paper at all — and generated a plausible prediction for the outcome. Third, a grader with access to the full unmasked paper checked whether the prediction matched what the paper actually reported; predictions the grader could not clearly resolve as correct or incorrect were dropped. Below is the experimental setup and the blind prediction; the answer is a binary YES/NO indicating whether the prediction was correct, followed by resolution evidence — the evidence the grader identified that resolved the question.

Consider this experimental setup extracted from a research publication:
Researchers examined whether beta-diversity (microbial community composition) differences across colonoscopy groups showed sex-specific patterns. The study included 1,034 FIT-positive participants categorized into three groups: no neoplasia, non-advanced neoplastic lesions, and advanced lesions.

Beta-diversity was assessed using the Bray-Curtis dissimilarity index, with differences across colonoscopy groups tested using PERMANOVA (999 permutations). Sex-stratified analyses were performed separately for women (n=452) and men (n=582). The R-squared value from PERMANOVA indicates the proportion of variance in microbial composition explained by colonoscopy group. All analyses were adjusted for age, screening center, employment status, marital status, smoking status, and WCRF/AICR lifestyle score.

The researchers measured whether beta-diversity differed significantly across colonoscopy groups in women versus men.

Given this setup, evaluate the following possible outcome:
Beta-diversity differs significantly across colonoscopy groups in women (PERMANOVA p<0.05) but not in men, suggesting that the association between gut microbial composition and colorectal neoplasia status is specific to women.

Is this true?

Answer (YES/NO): YES